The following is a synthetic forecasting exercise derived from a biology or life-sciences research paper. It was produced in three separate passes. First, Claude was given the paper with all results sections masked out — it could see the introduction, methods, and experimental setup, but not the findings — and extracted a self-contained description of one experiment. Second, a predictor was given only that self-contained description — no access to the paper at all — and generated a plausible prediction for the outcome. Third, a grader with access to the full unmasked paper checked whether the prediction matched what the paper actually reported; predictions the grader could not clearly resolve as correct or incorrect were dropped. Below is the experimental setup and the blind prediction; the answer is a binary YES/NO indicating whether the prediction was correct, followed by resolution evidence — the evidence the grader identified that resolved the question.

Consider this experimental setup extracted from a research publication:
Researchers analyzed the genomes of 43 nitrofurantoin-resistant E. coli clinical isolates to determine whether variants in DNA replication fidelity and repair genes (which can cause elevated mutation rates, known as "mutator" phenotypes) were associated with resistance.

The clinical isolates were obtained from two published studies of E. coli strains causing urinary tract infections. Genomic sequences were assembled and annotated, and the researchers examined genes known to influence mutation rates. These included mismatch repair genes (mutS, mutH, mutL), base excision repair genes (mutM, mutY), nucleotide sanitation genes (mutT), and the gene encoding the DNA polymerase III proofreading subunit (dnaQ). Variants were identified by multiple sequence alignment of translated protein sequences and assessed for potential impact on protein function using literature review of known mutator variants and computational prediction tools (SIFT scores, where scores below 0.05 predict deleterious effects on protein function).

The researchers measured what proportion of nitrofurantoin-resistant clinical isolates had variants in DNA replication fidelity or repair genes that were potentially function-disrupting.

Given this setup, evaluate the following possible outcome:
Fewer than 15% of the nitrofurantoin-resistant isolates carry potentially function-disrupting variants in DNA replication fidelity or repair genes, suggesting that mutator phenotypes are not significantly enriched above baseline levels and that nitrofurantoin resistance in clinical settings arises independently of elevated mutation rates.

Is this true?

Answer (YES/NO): NO